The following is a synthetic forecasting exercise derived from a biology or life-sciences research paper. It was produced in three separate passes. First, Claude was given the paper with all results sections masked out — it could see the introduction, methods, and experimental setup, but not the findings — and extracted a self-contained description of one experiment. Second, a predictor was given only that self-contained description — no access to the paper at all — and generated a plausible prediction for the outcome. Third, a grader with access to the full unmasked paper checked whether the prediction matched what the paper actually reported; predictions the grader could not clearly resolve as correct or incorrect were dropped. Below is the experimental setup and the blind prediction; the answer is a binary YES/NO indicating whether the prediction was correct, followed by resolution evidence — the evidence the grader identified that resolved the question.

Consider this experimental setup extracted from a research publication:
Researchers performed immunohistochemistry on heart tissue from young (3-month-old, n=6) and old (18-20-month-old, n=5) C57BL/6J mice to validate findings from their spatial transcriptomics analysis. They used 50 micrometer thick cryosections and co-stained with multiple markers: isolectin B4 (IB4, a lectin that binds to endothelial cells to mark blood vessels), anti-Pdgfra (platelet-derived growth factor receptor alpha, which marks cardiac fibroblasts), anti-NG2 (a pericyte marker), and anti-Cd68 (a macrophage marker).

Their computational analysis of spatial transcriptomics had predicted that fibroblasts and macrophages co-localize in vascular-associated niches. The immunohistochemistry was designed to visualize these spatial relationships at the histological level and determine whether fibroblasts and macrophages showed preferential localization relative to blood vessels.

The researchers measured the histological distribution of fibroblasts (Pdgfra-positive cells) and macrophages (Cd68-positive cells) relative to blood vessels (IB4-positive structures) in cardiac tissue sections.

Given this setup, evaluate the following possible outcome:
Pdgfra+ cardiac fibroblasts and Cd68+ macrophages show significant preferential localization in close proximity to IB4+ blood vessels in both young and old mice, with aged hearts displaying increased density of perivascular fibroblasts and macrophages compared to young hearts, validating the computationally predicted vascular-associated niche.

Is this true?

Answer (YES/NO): NO